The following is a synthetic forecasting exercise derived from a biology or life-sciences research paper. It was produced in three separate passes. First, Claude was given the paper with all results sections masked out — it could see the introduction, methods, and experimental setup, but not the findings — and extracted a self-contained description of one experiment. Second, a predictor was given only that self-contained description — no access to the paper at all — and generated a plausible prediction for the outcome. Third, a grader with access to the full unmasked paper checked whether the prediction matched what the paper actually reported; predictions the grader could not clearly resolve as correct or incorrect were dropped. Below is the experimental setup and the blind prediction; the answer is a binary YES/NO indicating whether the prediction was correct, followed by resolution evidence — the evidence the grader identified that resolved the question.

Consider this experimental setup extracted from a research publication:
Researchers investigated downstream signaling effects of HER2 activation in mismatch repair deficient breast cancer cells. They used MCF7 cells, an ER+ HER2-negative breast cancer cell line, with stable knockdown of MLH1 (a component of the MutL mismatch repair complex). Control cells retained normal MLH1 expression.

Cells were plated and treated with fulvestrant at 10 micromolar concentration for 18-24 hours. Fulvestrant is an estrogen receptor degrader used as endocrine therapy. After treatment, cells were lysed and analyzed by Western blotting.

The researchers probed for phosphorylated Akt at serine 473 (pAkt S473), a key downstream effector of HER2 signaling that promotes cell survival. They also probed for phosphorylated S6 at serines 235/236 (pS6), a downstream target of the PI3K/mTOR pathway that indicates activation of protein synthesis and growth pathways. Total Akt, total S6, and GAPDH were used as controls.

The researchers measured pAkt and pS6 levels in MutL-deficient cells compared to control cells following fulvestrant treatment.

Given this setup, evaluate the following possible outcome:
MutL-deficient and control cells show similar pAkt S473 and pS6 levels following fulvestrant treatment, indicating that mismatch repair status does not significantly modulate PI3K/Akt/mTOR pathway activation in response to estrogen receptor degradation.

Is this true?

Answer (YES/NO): NO